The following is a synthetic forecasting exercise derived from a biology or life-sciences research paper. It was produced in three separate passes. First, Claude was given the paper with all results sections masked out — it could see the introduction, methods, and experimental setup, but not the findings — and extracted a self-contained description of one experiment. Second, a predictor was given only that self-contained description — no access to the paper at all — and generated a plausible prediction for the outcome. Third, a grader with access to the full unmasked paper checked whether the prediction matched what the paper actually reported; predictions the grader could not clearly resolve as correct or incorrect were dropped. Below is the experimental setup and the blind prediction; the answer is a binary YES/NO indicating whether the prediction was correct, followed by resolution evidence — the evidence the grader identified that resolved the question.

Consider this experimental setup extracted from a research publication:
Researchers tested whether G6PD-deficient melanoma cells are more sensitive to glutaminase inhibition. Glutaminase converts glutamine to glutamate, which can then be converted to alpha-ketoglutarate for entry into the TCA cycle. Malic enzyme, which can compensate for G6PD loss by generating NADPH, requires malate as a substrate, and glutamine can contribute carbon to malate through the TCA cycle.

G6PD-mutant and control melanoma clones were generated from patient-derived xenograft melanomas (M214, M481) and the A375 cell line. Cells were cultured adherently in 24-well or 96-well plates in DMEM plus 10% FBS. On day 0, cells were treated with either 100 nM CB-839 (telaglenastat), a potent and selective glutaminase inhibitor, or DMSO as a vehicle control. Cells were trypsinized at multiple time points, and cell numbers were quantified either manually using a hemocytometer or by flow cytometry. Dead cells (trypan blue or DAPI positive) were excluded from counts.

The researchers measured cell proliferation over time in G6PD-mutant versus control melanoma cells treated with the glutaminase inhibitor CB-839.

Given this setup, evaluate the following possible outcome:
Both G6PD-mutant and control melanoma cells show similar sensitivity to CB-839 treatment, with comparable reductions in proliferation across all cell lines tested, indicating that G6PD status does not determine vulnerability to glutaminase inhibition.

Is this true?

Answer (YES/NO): NO